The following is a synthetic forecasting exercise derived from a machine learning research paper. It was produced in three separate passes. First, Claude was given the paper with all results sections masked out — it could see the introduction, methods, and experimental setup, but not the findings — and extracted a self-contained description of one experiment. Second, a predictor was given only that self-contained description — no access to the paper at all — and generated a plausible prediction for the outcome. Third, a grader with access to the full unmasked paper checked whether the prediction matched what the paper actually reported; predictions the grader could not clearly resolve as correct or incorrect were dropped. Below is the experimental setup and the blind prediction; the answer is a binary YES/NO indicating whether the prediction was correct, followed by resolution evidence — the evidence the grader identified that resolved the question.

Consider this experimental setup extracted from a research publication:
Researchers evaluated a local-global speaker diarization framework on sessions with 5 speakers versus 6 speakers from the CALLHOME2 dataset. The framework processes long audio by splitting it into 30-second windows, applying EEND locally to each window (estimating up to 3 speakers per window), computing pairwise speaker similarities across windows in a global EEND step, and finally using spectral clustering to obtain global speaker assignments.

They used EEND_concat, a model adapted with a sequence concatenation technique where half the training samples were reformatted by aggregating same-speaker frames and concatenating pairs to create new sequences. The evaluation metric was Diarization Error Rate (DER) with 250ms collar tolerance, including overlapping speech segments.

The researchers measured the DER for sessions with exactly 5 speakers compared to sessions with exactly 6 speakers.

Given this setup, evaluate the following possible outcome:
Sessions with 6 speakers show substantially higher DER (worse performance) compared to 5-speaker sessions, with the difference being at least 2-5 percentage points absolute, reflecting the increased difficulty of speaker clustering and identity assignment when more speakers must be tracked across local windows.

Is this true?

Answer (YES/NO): YES